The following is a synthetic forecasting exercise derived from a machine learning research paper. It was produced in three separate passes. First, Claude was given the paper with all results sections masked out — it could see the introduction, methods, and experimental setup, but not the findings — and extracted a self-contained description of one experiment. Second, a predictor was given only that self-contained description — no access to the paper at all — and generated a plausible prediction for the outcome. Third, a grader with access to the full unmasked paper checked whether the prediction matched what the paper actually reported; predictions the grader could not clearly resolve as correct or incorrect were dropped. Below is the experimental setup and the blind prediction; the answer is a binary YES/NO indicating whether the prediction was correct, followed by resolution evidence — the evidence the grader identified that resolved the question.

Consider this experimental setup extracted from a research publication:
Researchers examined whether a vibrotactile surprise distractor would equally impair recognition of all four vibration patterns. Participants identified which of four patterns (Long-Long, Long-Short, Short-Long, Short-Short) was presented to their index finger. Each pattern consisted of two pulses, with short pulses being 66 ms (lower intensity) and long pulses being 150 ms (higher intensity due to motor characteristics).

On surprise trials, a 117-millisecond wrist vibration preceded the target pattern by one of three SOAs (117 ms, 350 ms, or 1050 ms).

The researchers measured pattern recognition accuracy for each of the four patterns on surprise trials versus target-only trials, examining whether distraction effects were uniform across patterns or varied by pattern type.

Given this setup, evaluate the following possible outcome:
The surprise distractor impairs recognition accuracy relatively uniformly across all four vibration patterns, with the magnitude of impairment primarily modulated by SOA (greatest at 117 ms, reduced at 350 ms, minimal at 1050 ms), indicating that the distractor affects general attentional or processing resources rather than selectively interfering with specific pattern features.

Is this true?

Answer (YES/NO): YES